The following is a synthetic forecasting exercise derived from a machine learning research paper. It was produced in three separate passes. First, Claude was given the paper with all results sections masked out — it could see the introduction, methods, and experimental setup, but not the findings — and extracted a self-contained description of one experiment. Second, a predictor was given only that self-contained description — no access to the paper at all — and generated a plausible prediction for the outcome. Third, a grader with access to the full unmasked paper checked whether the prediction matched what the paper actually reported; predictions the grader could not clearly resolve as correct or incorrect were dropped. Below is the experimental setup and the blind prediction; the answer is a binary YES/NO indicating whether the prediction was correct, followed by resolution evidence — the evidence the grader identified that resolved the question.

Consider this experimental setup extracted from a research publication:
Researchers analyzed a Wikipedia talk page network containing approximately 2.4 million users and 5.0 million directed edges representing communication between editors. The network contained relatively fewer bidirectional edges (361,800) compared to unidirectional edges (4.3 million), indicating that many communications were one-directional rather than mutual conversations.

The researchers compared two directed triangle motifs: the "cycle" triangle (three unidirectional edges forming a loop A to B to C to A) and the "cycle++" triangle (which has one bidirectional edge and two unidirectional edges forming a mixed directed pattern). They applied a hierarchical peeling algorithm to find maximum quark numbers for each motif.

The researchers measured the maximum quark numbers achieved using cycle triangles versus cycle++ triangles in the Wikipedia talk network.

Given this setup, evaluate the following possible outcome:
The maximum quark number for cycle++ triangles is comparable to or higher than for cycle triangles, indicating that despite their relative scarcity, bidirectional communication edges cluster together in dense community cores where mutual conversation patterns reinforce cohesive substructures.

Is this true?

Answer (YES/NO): YES